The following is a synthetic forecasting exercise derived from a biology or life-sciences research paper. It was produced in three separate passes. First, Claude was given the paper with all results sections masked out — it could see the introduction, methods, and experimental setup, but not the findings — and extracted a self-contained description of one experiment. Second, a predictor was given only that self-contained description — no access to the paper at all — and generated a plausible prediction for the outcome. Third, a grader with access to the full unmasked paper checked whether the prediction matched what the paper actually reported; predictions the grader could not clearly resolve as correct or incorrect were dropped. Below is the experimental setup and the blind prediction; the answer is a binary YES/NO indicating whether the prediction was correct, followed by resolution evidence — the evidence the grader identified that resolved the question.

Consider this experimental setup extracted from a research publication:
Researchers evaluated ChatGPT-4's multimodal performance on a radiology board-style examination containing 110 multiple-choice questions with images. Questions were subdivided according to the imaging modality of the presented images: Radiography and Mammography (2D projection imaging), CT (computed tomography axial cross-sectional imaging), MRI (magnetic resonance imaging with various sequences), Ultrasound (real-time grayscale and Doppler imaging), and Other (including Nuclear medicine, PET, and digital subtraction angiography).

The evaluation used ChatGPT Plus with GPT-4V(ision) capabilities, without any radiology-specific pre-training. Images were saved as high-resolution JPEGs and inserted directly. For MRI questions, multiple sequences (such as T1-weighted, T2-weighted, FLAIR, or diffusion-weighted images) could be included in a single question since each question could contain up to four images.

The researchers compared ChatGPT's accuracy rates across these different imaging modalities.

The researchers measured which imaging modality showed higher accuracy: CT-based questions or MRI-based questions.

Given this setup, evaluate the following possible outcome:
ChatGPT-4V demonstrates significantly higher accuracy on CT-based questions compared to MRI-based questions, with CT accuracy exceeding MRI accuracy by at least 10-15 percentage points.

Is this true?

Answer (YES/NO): NO